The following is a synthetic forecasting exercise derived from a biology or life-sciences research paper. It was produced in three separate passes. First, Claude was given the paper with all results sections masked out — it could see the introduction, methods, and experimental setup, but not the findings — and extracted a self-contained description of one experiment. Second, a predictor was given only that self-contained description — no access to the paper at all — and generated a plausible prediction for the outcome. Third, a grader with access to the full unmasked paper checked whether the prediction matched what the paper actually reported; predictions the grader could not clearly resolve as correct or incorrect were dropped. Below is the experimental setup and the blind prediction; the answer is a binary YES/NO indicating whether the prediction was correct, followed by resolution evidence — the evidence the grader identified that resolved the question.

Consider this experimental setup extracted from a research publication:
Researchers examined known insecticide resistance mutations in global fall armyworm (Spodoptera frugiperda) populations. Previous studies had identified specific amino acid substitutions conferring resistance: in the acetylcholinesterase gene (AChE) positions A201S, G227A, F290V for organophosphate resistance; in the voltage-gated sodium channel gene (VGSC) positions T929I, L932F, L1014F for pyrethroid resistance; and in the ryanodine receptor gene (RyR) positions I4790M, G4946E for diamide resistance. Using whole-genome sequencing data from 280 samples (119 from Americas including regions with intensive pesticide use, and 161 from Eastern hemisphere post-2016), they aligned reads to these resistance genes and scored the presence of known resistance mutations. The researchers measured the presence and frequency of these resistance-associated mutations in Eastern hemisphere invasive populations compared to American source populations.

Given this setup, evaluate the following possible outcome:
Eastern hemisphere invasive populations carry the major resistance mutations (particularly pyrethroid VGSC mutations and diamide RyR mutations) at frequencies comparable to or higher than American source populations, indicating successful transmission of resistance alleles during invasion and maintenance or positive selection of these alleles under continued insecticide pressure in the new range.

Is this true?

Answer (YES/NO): NO